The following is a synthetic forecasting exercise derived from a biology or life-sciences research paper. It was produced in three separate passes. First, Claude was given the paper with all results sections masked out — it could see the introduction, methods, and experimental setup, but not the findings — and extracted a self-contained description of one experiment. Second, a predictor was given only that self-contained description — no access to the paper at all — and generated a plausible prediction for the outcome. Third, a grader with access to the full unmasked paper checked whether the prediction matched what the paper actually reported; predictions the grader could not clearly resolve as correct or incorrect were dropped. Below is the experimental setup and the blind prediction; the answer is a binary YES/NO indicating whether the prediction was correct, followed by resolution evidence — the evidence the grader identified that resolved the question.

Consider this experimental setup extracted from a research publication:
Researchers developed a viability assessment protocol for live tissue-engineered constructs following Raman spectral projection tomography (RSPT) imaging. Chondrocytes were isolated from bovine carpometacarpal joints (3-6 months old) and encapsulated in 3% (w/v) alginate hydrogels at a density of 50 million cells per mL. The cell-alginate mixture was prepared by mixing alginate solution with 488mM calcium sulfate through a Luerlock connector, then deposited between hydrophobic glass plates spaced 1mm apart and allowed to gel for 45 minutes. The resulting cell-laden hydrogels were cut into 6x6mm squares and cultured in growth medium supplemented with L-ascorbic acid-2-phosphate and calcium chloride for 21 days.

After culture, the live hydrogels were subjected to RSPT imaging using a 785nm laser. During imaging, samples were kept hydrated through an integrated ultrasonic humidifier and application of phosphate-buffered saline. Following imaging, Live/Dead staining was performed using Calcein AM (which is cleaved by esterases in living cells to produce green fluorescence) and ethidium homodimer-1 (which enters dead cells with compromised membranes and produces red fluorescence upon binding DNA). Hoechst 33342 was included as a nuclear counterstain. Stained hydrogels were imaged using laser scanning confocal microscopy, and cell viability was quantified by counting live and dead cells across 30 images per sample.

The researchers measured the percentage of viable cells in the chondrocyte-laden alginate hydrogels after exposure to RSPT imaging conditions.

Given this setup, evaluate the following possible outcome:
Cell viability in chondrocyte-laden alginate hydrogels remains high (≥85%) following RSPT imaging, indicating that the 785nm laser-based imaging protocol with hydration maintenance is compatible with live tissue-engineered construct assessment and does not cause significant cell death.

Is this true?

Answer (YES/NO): NO